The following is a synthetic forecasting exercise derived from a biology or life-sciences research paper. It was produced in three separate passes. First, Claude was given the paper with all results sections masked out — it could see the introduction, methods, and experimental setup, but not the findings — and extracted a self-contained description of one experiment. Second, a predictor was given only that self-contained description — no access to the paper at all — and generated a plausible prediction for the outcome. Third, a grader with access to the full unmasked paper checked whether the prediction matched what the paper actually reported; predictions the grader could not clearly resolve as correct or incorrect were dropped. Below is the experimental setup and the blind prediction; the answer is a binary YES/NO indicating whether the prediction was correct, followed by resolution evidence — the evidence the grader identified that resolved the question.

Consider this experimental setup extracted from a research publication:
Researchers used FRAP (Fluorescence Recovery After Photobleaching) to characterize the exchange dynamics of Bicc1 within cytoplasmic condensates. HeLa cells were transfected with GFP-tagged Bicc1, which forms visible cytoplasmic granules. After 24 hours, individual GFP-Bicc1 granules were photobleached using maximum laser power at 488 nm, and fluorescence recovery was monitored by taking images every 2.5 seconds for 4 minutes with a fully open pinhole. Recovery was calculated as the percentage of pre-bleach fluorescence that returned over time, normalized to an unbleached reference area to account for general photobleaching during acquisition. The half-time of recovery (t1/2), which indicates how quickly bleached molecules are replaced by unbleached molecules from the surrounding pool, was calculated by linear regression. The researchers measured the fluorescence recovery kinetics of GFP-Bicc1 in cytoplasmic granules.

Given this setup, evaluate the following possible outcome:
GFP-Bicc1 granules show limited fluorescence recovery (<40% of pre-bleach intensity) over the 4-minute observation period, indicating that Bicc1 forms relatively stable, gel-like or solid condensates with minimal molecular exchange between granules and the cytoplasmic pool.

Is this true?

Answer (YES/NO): YES